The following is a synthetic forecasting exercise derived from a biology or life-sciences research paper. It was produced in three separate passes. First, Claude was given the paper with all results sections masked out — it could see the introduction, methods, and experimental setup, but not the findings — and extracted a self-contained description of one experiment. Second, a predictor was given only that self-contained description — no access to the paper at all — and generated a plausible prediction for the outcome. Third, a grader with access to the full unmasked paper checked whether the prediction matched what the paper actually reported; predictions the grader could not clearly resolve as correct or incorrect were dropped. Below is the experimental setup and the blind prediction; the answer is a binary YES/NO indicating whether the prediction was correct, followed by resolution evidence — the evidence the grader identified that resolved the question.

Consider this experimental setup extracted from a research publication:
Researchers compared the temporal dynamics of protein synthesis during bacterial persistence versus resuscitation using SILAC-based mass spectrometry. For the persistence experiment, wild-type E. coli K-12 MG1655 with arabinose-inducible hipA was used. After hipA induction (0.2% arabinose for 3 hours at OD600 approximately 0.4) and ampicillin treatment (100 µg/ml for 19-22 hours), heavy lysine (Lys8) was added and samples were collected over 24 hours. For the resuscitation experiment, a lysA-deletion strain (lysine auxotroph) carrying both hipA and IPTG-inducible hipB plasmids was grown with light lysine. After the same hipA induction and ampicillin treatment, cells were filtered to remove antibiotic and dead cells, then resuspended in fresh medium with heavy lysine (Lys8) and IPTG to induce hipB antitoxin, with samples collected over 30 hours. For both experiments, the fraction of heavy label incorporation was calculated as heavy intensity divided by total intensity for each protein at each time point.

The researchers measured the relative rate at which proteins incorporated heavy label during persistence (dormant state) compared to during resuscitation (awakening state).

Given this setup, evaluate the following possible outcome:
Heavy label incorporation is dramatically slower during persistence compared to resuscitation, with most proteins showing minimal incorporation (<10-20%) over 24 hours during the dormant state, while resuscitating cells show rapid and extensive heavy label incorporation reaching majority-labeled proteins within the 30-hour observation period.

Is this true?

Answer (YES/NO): YES